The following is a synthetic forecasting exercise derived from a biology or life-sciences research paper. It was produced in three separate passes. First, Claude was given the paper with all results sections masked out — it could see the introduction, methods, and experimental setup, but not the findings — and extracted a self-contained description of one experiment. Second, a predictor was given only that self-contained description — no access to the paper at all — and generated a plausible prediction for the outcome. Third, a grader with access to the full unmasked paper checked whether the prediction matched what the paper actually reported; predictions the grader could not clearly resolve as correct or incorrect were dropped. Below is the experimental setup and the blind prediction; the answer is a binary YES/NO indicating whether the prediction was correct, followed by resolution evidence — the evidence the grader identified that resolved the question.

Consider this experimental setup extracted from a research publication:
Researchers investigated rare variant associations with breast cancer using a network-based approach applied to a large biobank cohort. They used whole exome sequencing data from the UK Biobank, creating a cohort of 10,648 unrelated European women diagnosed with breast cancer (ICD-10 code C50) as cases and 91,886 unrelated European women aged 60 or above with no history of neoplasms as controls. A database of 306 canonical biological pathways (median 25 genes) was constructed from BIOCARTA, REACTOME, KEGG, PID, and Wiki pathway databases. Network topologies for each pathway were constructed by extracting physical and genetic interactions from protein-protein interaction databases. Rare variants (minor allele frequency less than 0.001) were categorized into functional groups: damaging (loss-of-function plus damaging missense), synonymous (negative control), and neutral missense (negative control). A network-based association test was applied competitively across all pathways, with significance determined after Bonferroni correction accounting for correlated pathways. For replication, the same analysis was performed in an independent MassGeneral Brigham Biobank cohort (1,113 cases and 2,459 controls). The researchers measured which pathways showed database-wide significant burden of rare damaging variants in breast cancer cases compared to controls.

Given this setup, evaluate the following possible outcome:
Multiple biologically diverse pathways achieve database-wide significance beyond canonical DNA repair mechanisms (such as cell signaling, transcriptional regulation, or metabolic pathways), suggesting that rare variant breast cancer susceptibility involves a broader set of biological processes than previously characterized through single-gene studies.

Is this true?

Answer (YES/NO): YES